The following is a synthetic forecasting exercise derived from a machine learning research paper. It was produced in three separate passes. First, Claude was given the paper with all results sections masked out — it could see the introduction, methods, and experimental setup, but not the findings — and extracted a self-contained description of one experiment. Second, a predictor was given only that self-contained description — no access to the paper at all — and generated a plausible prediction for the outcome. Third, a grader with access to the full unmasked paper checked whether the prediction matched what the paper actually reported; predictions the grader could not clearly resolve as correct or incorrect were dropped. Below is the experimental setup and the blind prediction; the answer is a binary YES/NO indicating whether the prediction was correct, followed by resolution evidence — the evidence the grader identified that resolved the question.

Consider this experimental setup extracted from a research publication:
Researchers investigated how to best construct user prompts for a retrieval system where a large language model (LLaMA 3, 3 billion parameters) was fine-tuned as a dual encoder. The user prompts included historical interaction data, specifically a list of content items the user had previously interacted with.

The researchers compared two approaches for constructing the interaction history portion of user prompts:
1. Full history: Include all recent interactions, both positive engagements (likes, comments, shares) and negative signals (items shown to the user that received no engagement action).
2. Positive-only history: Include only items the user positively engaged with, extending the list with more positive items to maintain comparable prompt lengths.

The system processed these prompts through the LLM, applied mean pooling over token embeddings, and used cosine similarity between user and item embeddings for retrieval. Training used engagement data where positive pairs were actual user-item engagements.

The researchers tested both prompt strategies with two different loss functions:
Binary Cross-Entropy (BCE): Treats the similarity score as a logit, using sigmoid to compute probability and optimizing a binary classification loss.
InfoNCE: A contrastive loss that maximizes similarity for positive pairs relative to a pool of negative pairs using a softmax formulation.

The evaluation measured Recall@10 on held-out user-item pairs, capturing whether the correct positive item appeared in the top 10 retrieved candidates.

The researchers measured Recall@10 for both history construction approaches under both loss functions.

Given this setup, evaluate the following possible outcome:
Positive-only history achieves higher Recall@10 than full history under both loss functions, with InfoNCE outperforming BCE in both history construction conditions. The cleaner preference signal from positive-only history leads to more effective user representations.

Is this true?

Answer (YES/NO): YES